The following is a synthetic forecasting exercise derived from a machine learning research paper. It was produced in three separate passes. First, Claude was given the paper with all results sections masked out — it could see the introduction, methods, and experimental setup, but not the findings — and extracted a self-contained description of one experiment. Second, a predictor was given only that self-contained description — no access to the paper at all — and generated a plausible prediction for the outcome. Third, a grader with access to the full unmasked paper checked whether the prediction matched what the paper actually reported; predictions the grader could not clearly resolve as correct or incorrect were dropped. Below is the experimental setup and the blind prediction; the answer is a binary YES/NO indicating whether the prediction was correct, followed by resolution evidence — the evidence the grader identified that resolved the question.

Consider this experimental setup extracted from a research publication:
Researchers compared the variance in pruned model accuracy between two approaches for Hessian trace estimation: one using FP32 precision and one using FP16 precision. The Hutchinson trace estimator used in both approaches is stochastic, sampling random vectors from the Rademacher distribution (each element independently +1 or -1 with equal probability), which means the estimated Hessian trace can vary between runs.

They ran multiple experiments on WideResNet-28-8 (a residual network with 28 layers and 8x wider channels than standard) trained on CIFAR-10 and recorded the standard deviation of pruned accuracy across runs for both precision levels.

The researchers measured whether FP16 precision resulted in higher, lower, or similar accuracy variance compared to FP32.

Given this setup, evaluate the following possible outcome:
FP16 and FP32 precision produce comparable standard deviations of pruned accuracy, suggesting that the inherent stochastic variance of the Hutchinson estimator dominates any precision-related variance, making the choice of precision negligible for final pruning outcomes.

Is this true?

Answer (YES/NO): YES